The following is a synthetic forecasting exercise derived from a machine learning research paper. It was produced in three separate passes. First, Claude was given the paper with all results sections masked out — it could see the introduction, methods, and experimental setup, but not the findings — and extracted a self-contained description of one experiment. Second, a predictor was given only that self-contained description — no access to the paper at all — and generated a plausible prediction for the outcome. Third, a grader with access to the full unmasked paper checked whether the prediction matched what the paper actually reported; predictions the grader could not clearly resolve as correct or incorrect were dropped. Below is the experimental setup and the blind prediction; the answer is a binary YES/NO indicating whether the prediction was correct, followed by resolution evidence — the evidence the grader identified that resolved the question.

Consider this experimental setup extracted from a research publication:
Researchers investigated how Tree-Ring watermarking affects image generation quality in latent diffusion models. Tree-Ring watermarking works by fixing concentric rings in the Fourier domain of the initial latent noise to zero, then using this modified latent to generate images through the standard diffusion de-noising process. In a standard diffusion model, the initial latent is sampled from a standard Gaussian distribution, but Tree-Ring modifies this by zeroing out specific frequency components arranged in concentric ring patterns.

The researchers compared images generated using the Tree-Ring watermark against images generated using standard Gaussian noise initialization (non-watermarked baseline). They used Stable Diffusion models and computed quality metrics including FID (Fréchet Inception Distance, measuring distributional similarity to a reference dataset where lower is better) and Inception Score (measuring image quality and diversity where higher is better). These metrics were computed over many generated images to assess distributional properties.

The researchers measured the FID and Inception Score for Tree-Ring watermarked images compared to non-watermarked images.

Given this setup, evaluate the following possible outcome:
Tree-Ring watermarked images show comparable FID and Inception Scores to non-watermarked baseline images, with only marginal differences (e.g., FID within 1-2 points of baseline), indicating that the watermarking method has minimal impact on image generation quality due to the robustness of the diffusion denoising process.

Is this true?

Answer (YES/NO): NO